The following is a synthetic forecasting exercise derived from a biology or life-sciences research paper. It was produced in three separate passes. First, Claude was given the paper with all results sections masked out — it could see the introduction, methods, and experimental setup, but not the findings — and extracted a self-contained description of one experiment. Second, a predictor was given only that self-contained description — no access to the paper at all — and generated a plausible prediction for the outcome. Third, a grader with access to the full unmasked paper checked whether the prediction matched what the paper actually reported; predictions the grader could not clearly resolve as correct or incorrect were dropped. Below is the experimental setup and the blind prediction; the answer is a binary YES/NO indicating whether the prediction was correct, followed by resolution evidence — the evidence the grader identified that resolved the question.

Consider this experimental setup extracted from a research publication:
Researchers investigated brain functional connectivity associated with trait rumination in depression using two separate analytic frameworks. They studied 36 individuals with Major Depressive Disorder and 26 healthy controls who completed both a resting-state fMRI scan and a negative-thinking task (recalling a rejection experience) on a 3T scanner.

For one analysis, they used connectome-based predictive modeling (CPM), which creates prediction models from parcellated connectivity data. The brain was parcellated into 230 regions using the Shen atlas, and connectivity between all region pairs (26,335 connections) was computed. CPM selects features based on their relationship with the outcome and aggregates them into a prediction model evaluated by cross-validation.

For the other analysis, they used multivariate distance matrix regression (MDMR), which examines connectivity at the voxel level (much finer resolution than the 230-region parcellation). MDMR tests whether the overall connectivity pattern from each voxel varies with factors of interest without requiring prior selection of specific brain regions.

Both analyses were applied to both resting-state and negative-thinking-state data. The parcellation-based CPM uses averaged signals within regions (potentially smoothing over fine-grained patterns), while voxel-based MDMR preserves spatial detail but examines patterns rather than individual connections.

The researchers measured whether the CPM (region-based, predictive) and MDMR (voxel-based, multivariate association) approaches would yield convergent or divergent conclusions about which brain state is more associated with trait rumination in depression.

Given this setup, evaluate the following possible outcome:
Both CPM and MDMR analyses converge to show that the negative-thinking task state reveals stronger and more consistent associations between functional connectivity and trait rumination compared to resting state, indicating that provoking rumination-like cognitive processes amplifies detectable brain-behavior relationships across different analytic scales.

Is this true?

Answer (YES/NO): YES